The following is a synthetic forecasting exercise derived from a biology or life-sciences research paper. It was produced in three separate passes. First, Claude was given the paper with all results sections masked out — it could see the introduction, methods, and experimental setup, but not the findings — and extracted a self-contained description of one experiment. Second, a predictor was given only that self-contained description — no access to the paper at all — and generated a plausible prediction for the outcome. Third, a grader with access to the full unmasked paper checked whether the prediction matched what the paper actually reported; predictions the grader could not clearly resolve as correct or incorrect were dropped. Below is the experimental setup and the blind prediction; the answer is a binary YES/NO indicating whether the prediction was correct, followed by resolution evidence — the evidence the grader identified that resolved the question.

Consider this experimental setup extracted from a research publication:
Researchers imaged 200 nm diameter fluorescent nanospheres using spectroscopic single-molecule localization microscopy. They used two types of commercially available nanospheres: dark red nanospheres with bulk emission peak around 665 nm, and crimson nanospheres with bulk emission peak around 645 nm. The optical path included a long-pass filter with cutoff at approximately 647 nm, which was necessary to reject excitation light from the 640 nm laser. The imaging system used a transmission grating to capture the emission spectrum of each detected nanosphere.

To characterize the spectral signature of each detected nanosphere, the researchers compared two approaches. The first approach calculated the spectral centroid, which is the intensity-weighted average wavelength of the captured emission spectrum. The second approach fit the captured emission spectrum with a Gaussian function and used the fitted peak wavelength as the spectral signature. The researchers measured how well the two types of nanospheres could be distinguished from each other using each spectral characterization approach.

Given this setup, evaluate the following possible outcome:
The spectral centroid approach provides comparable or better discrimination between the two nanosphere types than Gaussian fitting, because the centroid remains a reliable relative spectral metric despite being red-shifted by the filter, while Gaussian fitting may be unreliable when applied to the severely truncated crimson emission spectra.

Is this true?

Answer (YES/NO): NO